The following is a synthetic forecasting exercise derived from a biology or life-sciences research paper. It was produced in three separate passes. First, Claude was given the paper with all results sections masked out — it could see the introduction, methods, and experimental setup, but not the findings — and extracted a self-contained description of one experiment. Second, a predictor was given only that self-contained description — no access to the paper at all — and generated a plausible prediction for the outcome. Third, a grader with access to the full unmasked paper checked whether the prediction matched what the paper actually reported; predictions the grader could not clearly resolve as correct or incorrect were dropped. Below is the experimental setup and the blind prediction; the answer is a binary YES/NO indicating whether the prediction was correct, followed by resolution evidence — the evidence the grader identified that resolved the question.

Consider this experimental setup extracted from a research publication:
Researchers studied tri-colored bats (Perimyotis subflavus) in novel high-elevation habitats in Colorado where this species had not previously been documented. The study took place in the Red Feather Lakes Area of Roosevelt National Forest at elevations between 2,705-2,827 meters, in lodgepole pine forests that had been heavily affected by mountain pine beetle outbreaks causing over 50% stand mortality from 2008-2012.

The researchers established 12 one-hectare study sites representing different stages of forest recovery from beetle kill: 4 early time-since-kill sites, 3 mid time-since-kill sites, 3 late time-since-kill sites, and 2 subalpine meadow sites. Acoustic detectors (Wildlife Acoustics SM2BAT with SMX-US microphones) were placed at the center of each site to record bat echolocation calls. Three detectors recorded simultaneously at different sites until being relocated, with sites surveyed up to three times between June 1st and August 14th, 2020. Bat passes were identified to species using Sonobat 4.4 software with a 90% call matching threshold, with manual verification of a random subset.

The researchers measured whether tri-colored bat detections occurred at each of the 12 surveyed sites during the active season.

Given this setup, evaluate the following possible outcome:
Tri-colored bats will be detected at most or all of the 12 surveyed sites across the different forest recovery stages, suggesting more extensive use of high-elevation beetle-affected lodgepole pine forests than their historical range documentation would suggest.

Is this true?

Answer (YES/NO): YES